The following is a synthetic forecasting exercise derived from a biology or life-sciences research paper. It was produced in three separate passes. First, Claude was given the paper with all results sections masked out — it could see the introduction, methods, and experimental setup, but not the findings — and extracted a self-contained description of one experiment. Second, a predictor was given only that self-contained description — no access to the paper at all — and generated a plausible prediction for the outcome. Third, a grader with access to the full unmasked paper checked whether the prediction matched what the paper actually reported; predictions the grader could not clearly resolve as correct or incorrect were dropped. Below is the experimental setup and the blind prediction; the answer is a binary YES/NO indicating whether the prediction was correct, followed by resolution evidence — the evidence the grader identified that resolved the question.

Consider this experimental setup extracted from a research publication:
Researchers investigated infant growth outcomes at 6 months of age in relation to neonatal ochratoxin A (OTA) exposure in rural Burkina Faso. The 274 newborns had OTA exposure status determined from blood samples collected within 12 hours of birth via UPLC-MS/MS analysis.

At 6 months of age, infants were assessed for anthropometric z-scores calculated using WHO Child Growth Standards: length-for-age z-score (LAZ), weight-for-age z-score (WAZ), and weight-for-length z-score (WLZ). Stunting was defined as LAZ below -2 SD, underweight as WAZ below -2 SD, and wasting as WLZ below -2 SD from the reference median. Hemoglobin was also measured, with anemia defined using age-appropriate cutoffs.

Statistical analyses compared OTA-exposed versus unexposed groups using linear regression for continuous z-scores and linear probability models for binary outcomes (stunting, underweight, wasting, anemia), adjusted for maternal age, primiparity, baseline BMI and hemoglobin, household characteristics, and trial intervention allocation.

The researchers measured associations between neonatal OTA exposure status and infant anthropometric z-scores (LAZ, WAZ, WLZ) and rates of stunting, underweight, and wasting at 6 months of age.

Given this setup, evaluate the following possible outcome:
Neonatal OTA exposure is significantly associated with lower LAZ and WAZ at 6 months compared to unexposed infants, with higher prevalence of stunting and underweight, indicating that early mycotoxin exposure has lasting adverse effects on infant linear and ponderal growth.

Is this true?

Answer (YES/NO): NO